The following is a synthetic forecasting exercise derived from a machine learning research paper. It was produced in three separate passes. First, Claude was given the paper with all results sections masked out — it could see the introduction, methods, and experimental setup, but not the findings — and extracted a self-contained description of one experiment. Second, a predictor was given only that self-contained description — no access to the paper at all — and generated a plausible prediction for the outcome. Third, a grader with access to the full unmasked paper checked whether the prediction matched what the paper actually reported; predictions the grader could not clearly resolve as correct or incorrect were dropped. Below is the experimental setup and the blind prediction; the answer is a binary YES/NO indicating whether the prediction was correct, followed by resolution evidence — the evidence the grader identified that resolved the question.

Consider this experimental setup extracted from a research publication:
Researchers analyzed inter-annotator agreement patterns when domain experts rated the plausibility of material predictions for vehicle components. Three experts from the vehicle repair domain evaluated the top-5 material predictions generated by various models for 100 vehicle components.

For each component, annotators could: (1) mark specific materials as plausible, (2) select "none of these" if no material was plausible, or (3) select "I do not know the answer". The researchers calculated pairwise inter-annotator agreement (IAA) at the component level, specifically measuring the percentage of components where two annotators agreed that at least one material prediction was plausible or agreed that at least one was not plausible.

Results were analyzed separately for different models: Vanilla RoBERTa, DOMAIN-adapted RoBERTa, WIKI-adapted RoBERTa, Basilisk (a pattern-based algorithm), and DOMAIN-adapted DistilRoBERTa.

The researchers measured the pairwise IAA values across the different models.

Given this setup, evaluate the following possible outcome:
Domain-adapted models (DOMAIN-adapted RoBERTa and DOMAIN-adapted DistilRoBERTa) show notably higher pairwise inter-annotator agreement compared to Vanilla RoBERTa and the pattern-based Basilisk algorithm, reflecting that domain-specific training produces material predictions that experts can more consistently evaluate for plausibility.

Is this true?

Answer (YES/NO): NO